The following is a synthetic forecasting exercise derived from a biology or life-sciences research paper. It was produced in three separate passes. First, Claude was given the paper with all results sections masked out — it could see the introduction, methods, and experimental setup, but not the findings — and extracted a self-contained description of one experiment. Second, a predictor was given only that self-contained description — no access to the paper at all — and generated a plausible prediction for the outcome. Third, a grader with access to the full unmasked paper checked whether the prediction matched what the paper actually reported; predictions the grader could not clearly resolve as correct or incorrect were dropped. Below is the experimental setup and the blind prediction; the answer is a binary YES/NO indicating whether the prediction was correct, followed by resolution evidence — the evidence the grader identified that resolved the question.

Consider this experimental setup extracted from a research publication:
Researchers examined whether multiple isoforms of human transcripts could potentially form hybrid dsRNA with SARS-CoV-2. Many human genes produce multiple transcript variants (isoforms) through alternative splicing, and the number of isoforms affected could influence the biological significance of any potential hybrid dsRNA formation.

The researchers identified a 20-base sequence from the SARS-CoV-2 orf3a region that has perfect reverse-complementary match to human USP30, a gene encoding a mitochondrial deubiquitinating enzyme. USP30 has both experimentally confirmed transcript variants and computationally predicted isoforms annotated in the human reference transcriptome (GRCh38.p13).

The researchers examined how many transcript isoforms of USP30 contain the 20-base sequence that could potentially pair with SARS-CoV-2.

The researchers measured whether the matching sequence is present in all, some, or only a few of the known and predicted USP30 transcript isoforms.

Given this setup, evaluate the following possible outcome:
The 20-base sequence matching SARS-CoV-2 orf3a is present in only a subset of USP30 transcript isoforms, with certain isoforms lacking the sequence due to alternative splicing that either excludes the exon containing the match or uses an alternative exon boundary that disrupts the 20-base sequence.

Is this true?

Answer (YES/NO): NO